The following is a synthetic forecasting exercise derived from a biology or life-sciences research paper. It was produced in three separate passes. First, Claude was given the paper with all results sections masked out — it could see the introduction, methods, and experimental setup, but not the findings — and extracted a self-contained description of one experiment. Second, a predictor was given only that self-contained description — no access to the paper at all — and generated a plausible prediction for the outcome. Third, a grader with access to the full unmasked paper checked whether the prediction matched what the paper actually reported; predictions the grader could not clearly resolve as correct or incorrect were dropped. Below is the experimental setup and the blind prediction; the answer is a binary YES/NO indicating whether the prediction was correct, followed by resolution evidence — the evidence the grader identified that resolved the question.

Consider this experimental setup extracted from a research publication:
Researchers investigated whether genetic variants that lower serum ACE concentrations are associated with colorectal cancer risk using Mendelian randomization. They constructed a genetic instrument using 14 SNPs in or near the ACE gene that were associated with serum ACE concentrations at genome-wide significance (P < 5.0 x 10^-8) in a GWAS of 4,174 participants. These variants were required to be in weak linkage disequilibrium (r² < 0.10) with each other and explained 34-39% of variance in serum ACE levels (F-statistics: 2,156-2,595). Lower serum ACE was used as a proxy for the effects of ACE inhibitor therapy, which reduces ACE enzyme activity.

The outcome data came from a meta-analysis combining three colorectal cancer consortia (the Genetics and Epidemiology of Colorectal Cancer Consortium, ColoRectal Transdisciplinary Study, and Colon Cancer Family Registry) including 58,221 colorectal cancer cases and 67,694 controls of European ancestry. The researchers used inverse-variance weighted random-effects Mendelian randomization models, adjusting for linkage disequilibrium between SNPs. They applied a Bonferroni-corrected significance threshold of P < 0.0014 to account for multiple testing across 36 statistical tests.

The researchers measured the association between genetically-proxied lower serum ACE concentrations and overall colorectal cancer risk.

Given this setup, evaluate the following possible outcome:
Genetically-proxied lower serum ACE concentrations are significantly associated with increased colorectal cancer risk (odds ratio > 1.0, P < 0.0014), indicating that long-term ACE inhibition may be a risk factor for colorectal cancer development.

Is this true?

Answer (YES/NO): YES